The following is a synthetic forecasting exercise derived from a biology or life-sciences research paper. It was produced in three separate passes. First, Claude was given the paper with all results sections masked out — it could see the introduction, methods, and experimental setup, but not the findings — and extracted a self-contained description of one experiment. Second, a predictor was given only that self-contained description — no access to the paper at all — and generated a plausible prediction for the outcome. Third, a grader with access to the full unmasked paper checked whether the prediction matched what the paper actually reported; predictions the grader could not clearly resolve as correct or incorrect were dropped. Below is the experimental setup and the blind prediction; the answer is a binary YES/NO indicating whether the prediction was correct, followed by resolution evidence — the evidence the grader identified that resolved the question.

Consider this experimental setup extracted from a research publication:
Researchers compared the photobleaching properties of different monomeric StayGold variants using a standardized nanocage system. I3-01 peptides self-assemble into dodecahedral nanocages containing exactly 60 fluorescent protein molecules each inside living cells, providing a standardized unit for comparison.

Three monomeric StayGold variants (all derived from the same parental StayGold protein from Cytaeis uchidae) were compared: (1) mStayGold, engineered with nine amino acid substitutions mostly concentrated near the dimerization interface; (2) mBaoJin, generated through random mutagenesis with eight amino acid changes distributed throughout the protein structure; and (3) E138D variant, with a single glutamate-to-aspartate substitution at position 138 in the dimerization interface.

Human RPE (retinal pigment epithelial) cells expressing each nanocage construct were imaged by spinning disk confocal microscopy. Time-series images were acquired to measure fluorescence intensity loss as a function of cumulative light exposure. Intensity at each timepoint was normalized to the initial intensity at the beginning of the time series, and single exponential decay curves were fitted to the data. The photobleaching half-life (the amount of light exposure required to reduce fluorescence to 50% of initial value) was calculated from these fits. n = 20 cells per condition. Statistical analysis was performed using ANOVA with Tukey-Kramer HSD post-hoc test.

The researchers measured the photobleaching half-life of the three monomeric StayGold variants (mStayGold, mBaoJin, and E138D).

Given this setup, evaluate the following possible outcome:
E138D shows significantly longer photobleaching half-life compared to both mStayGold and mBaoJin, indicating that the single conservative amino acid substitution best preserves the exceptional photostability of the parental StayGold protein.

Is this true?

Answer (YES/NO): NO